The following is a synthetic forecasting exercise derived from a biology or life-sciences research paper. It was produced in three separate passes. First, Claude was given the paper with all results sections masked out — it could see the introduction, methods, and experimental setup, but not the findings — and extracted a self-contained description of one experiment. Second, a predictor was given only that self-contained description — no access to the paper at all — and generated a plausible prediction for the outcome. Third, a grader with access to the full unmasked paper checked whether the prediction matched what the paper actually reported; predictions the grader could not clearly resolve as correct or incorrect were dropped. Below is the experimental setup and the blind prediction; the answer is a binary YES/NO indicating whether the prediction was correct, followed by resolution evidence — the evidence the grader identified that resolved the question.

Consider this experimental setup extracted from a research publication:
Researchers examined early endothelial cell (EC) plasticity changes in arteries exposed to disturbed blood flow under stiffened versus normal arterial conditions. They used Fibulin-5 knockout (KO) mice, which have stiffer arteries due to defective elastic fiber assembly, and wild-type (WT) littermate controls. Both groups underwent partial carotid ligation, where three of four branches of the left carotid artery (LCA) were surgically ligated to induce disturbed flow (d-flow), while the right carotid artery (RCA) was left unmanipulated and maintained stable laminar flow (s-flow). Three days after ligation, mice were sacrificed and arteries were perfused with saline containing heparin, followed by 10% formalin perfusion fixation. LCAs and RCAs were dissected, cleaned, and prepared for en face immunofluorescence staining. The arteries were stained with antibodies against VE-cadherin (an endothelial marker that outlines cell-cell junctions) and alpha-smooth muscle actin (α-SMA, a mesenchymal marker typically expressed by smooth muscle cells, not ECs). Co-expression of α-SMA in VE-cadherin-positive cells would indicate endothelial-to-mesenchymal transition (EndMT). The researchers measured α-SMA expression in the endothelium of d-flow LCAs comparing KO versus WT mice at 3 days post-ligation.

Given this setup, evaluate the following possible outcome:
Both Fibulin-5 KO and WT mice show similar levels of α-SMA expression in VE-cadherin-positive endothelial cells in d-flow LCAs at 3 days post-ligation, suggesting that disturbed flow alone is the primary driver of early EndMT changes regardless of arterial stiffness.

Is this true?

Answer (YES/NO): NO